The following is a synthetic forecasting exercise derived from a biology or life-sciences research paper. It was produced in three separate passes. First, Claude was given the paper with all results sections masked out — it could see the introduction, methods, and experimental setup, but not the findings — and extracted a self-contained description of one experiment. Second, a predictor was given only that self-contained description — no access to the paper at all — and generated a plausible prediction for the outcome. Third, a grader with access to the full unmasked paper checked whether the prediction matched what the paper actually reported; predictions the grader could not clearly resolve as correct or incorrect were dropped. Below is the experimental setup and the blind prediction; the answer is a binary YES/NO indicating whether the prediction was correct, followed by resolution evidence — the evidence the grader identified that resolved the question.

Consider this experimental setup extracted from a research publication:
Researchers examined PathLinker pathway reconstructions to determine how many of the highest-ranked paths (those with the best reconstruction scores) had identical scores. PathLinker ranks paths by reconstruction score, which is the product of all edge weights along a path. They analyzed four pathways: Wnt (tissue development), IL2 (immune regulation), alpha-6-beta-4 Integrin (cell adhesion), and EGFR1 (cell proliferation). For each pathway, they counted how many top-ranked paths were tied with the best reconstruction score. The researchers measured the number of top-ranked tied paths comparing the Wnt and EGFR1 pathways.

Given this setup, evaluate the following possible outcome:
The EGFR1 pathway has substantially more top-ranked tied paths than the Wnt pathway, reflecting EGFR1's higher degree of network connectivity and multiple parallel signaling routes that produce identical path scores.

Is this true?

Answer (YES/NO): YES